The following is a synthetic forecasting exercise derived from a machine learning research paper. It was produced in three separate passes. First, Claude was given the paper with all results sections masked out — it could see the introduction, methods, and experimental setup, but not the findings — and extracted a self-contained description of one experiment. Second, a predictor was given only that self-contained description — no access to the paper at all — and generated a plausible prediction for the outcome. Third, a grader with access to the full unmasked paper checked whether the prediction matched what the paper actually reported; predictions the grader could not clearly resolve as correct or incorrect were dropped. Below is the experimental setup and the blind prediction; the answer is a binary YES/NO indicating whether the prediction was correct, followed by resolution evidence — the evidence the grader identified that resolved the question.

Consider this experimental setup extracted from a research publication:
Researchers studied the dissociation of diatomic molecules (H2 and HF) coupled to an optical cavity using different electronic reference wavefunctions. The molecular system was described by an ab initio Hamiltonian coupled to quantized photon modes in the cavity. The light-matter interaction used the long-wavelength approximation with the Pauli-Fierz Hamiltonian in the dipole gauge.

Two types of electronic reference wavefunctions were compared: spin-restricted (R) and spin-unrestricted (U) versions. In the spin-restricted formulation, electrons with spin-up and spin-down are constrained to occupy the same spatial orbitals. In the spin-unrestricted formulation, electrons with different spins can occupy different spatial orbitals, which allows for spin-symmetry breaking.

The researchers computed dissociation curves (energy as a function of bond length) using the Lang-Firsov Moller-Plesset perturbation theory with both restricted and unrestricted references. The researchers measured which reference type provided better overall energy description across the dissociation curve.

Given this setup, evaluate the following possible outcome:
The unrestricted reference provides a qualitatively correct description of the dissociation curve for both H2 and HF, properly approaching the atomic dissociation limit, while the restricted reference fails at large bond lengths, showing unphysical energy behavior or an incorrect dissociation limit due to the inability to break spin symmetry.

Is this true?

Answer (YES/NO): YES